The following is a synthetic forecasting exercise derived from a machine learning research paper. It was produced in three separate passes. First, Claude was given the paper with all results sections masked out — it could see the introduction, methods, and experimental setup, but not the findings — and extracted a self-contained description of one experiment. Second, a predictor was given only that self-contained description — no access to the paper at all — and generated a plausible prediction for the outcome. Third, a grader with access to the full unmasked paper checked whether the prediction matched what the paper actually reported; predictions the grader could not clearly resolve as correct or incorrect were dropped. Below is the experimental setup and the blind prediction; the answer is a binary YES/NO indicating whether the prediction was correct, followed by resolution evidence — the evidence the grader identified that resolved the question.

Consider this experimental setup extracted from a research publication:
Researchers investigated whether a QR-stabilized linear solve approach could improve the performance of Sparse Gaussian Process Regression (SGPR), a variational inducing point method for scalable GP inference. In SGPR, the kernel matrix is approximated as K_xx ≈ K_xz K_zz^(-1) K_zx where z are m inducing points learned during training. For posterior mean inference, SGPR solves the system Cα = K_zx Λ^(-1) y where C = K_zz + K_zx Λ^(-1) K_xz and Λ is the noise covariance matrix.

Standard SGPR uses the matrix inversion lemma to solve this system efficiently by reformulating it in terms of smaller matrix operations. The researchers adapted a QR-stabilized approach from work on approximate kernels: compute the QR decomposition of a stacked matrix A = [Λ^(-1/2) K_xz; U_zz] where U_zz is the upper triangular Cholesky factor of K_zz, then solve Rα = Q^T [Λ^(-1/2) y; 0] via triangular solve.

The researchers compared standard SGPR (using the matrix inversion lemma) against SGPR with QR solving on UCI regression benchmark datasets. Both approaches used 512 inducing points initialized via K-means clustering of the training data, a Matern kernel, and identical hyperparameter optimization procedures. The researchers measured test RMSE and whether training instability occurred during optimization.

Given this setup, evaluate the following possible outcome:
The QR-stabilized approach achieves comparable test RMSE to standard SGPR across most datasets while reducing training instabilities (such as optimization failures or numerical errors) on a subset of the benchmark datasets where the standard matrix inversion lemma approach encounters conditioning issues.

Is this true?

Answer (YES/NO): NO